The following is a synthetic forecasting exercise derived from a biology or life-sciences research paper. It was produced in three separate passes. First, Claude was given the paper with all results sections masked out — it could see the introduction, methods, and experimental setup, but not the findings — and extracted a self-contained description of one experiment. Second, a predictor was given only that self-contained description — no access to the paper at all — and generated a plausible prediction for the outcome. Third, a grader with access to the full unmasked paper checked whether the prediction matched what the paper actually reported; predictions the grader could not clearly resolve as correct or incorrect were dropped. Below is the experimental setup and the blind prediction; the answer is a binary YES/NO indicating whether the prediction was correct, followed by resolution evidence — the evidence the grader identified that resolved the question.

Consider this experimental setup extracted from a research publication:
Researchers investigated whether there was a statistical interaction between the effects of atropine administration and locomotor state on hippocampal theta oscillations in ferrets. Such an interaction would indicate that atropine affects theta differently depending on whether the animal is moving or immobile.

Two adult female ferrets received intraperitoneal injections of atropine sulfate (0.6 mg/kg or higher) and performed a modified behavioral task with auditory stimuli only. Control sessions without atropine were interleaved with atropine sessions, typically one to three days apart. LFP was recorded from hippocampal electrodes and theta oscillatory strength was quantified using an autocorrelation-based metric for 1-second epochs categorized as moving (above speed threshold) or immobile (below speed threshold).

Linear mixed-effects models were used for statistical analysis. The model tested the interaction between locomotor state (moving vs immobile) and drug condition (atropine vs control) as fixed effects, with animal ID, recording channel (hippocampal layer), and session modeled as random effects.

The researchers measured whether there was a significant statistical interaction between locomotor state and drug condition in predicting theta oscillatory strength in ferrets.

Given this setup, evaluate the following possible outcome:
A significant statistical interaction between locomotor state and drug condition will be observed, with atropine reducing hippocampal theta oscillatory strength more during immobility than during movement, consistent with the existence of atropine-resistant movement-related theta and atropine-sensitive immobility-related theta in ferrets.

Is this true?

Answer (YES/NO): YES